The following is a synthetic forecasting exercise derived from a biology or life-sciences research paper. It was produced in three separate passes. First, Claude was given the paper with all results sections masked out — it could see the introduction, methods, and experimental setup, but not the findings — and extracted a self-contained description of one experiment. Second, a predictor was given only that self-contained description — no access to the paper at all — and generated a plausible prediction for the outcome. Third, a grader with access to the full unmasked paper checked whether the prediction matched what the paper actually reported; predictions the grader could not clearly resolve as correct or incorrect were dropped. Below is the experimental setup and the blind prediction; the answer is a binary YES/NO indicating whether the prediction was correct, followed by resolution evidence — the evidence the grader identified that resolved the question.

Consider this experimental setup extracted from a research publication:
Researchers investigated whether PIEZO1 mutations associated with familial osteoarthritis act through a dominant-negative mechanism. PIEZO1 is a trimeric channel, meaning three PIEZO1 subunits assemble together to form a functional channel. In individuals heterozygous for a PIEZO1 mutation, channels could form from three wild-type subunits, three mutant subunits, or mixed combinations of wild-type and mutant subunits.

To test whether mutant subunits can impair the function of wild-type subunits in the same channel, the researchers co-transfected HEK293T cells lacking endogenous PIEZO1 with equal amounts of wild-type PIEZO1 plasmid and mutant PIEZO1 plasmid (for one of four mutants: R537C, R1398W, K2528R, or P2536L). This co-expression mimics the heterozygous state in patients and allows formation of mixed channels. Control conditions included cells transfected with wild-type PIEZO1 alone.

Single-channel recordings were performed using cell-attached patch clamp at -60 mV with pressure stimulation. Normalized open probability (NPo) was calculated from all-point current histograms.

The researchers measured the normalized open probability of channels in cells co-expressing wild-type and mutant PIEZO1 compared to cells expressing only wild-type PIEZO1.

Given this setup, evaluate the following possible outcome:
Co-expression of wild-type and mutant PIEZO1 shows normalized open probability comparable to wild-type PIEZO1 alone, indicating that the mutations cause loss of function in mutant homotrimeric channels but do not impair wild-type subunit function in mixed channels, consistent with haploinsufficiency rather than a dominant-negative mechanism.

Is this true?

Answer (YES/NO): NO